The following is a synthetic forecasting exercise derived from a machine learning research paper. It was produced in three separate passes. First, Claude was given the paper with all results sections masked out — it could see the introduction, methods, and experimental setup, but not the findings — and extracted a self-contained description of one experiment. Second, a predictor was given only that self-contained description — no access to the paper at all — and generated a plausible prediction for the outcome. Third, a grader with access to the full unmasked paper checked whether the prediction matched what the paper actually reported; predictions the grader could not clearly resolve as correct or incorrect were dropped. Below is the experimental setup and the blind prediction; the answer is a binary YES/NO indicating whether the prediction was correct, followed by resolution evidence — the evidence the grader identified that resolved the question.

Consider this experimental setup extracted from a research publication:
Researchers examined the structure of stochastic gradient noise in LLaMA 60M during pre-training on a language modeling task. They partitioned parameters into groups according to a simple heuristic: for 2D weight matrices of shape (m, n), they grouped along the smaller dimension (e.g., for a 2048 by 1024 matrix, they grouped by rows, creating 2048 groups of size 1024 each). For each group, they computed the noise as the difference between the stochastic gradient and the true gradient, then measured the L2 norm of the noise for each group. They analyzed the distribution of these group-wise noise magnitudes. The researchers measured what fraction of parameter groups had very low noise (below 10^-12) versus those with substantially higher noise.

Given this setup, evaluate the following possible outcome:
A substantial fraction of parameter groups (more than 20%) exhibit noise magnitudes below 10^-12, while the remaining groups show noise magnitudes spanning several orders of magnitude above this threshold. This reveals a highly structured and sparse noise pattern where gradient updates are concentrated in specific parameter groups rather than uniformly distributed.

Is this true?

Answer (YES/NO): YES